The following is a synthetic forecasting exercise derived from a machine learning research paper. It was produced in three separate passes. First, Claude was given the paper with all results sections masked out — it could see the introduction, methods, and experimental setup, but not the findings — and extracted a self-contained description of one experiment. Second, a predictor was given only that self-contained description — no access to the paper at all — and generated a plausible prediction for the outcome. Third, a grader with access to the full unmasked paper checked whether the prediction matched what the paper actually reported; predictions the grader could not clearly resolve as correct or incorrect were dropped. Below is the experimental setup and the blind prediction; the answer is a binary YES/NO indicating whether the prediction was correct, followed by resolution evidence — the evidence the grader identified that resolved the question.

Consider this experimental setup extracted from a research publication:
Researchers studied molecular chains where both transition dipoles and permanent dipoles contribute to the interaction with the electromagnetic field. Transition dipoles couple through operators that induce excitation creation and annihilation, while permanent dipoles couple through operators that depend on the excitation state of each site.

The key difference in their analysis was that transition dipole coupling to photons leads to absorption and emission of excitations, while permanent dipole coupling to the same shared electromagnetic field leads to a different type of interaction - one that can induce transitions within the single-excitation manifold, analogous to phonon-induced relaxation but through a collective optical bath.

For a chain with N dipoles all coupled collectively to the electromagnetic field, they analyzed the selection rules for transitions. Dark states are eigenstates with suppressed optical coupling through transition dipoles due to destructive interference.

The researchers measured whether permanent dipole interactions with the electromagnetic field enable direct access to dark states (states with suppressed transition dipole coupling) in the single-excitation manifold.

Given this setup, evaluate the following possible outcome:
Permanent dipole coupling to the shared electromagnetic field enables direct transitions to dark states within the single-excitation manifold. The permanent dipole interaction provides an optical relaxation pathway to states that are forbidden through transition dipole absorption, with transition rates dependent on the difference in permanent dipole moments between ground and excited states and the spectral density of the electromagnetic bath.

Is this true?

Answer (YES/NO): YES